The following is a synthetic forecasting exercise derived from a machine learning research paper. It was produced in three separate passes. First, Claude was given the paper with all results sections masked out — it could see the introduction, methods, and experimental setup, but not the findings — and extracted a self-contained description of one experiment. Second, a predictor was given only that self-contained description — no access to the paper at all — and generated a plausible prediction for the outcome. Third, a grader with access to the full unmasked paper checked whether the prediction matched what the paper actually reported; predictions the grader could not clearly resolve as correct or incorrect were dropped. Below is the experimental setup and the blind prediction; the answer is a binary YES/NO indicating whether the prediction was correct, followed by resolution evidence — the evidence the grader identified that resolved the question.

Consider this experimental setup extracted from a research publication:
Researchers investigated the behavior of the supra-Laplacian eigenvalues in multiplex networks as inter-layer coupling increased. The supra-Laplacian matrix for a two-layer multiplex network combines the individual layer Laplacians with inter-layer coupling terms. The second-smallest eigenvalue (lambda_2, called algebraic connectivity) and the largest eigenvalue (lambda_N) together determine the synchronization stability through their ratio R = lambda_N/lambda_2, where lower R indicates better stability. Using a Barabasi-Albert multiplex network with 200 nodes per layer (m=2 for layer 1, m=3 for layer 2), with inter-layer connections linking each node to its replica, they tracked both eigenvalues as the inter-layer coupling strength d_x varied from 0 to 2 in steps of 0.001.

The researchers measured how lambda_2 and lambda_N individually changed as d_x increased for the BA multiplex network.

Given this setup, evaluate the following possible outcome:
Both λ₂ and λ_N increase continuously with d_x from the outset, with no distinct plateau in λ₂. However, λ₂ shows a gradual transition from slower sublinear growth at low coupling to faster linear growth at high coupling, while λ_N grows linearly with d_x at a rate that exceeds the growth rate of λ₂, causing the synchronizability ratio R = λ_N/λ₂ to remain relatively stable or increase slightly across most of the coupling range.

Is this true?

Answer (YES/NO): NO